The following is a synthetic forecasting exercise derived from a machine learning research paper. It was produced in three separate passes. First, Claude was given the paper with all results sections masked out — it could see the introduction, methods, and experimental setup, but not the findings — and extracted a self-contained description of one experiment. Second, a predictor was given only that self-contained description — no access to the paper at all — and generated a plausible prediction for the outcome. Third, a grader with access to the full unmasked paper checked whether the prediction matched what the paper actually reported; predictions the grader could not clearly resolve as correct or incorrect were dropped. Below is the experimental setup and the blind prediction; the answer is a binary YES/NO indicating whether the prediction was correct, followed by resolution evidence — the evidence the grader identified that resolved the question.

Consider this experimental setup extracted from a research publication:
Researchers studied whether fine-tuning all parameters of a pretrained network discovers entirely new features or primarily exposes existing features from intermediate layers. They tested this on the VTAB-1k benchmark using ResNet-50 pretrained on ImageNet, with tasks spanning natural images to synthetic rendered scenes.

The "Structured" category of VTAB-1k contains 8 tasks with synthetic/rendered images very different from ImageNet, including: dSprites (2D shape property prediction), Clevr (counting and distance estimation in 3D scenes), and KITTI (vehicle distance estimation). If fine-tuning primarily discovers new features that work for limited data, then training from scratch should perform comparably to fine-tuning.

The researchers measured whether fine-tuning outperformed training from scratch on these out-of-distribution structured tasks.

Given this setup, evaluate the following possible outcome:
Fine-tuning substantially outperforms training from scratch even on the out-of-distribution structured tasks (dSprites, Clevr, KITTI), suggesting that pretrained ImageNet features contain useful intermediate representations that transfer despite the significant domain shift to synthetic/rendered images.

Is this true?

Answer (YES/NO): YES